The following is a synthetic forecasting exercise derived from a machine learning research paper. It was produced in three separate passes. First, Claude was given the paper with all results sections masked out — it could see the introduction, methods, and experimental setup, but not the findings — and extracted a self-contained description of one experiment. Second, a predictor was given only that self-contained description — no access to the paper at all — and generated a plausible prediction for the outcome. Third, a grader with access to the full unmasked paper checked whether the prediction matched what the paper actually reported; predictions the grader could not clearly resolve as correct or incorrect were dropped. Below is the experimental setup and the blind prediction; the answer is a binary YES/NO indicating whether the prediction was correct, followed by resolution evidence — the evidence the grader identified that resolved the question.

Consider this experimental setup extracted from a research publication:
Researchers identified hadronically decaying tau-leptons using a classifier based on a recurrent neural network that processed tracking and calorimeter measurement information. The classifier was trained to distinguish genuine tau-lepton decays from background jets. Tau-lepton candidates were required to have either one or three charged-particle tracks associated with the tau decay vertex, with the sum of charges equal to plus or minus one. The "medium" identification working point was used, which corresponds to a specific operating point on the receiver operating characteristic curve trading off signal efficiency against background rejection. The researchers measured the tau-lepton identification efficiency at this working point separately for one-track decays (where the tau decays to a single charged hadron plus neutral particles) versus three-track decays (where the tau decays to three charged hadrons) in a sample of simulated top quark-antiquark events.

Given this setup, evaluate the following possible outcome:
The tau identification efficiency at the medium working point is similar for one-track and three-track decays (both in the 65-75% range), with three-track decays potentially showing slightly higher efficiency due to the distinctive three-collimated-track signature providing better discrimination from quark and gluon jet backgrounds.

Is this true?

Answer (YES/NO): NO